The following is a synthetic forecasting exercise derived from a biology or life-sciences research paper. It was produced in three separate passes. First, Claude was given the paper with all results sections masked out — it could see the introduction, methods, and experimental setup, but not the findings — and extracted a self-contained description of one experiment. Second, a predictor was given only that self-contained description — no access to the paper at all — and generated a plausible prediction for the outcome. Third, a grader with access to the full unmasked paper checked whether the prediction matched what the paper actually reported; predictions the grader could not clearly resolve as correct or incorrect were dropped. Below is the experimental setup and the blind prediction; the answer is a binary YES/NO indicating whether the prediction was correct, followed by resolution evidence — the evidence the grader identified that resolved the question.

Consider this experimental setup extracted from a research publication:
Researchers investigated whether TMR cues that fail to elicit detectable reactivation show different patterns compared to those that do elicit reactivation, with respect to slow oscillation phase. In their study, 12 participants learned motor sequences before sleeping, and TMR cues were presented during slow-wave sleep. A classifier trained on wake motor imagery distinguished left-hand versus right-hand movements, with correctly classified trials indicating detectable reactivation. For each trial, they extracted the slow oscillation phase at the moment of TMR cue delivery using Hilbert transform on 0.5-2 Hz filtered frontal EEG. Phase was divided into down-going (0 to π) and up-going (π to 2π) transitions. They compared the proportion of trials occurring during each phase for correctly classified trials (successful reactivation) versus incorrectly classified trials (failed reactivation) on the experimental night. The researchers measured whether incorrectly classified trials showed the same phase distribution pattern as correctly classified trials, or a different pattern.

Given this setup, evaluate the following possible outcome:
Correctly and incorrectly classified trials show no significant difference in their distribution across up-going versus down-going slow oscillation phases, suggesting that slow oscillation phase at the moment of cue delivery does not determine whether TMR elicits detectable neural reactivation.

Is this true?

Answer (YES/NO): NO